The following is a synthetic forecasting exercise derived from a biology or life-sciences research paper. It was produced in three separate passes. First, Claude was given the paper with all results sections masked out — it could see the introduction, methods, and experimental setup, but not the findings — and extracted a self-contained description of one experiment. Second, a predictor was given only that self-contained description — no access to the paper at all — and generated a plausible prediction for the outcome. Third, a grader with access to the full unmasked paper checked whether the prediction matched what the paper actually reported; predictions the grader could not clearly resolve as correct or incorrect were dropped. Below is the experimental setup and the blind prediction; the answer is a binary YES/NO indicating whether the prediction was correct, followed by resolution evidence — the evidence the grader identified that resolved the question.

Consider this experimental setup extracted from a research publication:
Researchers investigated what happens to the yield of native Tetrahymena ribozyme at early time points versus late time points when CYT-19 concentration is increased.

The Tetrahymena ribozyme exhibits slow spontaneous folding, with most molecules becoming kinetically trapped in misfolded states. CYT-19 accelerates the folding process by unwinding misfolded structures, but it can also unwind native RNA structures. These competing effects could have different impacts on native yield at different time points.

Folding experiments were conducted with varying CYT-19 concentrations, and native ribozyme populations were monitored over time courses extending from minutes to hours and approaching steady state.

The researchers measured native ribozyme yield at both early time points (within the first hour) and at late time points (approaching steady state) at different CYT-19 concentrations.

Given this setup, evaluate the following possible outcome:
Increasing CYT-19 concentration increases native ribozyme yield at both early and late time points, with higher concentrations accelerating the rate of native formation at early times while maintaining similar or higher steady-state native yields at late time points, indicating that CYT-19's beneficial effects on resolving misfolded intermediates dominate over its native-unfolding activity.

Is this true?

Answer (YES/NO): NO